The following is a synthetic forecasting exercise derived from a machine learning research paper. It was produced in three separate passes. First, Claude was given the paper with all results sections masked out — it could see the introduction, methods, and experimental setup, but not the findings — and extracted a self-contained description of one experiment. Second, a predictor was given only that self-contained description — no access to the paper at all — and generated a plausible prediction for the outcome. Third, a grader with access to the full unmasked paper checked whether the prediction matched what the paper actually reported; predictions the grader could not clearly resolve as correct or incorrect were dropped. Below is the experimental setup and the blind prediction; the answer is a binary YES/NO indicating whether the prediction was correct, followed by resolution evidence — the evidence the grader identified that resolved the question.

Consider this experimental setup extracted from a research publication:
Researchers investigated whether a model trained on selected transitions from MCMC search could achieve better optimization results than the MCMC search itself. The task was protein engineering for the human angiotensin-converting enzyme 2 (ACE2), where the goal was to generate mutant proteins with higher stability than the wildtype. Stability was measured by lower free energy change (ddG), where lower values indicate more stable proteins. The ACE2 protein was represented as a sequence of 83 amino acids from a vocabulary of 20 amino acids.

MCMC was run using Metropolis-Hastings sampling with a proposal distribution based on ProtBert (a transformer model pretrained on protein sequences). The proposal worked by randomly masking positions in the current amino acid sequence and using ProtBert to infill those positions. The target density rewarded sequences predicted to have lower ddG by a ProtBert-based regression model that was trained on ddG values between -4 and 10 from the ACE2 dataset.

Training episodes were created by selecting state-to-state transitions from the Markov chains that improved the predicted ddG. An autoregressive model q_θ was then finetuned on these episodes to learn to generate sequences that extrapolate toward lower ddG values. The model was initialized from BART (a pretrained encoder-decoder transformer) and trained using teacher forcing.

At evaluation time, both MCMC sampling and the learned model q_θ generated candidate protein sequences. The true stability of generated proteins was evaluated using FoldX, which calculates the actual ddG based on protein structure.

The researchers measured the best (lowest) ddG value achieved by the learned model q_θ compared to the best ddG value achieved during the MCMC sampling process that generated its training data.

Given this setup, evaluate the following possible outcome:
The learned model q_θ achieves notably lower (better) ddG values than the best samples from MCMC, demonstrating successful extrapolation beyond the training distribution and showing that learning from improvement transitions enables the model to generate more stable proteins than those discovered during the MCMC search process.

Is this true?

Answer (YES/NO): YES